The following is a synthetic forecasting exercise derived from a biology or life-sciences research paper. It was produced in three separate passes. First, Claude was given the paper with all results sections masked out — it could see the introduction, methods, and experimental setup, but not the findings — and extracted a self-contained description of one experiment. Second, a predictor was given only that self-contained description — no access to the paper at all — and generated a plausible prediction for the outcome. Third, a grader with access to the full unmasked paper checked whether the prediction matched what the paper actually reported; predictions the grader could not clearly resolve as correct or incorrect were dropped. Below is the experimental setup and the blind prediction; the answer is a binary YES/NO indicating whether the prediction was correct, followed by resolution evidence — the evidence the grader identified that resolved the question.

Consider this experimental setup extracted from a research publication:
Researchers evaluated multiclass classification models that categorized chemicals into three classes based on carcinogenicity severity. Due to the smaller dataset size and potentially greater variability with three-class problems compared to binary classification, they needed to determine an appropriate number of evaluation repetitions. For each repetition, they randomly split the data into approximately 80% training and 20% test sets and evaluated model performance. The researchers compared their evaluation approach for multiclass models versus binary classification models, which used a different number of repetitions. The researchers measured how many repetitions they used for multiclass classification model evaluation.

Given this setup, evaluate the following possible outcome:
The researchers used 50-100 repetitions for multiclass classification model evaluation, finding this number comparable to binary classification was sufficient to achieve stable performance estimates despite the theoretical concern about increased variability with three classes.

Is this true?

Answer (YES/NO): NO